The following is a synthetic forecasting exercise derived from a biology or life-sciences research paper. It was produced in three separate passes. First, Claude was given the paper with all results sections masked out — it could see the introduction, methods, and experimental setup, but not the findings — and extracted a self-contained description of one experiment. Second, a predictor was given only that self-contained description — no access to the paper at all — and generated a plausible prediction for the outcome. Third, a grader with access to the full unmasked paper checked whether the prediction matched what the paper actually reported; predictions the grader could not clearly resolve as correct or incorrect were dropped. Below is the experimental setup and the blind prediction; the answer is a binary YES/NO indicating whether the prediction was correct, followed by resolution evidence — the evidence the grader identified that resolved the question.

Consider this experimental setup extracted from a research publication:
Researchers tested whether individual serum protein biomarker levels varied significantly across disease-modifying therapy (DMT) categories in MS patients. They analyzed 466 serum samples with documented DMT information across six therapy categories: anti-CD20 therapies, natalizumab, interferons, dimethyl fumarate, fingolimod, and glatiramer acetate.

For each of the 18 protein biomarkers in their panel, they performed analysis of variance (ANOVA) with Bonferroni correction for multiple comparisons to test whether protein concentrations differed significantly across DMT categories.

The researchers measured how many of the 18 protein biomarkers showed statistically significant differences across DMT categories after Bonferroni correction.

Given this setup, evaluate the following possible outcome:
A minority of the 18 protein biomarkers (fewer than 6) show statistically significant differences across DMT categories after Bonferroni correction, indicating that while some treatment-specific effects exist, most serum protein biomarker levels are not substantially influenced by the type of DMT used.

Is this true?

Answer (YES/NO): NO